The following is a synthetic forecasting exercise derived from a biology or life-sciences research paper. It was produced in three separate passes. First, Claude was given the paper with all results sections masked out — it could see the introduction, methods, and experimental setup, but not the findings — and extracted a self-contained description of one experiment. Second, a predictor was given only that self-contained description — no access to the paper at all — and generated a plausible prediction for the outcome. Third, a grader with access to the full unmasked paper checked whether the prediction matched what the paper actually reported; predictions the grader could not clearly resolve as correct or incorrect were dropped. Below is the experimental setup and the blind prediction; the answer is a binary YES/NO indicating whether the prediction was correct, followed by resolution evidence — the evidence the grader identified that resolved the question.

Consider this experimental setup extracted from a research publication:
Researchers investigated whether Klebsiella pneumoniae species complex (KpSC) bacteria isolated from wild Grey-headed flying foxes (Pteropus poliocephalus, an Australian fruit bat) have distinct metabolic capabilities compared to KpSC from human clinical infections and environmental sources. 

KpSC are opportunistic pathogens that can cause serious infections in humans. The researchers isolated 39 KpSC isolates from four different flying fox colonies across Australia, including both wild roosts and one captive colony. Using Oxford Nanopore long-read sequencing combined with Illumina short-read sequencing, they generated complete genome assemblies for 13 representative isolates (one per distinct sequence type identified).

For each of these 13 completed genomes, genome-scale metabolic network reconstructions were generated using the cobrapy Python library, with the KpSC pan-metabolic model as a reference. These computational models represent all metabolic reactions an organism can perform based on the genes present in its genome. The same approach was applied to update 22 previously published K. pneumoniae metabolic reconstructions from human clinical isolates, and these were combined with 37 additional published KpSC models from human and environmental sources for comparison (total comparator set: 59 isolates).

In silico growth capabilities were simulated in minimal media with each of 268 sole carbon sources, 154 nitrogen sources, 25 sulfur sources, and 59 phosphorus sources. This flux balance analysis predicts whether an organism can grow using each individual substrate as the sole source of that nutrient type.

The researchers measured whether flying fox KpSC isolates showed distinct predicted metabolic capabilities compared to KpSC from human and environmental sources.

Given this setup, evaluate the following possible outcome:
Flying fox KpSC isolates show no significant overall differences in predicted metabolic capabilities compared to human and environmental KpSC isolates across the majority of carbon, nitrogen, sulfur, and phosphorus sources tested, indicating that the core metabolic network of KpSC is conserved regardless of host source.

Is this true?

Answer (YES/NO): YES